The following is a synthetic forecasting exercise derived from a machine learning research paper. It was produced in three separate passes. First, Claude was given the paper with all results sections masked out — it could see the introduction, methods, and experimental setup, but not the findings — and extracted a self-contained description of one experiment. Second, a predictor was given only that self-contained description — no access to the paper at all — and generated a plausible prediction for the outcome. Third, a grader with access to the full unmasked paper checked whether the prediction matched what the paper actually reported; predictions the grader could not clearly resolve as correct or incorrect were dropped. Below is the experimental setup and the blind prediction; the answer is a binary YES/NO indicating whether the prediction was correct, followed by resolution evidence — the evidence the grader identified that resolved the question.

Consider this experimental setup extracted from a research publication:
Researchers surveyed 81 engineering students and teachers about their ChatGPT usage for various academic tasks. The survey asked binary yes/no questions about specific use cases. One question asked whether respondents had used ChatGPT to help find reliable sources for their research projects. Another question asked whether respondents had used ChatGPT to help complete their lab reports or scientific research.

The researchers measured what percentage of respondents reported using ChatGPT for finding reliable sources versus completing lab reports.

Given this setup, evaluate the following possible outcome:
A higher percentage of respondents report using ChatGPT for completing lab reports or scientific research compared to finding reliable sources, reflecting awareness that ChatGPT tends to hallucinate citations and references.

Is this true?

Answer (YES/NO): NO